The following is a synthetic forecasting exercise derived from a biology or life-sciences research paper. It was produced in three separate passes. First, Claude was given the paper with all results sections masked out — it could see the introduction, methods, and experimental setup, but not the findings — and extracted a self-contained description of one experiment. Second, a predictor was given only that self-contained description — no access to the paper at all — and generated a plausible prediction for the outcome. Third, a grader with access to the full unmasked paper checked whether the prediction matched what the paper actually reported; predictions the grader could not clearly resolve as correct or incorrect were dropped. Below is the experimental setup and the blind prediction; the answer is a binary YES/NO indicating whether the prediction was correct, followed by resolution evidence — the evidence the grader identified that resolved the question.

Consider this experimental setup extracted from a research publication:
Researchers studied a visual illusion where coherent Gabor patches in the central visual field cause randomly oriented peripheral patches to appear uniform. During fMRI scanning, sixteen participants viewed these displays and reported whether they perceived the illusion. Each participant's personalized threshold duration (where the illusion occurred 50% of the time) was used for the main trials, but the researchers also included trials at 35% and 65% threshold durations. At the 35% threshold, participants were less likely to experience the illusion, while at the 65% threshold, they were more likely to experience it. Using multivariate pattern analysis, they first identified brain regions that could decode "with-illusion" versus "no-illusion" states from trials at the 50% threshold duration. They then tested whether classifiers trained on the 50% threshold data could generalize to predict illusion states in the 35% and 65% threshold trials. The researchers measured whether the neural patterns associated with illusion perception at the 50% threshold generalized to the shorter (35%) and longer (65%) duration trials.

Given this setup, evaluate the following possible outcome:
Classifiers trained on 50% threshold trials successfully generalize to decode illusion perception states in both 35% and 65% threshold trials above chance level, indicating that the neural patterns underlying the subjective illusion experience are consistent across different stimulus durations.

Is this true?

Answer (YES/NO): YES